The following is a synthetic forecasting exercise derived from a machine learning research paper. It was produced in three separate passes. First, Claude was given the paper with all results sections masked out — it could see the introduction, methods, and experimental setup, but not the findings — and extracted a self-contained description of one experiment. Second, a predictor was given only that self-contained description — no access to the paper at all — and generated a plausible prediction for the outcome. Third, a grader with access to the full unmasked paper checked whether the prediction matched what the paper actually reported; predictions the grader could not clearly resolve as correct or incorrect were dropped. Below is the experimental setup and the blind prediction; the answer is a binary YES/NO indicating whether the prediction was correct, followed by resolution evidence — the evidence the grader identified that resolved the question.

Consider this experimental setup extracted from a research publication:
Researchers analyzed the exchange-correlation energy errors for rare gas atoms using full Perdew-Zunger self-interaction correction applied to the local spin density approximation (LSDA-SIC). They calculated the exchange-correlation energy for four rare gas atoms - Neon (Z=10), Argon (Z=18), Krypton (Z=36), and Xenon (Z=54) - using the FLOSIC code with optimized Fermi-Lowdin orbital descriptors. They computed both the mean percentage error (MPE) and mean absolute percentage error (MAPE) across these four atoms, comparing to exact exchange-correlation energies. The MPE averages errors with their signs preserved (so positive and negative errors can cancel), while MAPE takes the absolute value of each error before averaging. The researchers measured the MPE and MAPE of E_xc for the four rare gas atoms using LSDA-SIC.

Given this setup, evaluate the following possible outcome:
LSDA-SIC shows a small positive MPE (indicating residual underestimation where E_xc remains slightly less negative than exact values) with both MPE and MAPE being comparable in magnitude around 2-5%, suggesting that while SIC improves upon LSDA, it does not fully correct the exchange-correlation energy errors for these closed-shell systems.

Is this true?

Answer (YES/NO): YES